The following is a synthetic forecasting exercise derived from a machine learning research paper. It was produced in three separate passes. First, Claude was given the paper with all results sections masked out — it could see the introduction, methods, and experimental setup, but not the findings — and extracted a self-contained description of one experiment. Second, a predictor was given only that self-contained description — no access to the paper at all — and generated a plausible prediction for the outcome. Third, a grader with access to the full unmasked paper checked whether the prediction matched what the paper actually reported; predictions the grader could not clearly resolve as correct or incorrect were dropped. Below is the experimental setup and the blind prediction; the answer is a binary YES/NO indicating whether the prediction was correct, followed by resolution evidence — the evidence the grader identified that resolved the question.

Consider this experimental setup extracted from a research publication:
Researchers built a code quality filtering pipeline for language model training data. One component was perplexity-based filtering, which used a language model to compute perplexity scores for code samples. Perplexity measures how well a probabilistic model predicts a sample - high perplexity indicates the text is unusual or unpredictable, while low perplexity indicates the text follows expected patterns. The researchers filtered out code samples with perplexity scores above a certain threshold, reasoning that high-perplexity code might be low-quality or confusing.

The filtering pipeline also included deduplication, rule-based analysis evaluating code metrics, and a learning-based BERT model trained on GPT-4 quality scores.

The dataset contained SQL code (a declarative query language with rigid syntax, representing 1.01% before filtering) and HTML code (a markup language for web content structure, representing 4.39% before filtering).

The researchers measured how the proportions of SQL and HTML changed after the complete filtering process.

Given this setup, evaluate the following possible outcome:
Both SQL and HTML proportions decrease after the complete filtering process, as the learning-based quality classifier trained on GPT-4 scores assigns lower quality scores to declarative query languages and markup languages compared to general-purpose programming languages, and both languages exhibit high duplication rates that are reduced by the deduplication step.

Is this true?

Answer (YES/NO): YES